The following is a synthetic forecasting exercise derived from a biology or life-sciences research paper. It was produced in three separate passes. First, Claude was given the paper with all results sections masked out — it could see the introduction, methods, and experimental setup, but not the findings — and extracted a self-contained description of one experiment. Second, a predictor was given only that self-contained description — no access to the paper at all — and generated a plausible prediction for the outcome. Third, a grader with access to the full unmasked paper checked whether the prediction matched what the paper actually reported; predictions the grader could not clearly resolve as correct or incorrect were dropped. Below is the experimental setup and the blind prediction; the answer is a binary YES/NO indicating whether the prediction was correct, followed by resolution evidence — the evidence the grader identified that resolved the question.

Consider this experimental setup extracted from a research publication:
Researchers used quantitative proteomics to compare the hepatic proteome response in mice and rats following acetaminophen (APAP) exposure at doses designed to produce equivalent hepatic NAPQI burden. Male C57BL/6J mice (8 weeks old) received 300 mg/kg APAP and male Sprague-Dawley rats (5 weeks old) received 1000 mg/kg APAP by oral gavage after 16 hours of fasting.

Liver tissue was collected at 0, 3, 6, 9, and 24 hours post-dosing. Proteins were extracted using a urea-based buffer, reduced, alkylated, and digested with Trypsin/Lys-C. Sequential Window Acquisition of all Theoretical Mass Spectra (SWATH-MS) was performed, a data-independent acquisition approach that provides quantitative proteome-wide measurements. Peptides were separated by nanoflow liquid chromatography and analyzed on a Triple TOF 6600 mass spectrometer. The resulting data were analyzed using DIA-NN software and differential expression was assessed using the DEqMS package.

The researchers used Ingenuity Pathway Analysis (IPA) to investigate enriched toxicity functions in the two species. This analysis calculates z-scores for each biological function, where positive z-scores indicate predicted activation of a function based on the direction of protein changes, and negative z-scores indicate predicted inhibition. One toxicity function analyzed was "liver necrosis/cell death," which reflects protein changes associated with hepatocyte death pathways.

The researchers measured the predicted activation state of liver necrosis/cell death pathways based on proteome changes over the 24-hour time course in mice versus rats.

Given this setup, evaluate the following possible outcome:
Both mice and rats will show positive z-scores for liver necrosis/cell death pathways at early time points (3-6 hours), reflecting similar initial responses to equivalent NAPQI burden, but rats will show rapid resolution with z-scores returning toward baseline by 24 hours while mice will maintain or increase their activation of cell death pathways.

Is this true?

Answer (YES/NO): NO